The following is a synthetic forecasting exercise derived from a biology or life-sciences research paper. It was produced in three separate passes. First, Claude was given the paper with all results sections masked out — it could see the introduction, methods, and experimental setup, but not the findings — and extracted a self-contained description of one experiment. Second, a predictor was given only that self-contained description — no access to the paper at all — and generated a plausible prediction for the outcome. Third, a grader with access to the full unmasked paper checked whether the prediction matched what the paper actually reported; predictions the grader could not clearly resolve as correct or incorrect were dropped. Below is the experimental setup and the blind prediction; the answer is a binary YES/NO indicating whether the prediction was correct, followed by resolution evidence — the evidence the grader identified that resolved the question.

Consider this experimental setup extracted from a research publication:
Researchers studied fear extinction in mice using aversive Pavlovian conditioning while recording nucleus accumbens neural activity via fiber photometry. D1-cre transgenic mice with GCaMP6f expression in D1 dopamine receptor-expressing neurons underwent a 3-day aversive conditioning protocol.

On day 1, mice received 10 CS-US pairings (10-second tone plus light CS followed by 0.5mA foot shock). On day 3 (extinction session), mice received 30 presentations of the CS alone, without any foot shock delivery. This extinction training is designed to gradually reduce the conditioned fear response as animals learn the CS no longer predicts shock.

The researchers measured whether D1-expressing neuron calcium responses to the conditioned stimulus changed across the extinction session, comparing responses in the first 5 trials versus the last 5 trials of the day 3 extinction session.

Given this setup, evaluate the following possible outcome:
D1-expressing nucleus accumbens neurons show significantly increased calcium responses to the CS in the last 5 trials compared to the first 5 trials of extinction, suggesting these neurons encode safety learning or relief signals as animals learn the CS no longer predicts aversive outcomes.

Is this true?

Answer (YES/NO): NO